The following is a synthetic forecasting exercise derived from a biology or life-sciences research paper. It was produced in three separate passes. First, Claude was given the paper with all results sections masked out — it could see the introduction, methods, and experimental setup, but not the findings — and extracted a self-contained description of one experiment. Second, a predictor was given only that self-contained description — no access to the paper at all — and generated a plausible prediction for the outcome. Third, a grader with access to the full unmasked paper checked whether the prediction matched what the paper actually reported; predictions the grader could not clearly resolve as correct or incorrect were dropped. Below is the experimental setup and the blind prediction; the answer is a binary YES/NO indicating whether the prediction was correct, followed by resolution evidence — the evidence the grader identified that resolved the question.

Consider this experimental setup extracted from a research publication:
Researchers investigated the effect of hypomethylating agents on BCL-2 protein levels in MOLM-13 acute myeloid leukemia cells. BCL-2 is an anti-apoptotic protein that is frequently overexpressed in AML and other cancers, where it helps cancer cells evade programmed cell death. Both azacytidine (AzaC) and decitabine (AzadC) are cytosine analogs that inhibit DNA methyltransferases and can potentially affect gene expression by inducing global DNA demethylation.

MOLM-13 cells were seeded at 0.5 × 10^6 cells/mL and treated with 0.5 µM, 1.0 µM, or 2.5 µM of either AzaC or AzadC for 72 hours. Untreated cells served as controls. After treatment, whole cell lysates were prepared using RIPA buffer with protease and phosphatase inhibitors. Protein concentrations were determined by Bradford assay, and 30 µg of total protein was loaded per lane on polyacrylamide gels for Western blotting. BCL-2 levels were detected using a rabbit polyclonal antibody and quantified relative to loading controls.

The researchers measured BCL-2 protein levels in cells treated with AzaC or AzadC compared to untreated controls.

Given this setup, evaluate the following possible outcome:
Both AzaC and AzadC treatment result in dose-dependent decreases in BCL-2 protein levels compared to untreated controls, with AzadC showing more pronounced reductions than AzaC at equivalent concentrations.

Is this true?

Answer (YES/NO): NO